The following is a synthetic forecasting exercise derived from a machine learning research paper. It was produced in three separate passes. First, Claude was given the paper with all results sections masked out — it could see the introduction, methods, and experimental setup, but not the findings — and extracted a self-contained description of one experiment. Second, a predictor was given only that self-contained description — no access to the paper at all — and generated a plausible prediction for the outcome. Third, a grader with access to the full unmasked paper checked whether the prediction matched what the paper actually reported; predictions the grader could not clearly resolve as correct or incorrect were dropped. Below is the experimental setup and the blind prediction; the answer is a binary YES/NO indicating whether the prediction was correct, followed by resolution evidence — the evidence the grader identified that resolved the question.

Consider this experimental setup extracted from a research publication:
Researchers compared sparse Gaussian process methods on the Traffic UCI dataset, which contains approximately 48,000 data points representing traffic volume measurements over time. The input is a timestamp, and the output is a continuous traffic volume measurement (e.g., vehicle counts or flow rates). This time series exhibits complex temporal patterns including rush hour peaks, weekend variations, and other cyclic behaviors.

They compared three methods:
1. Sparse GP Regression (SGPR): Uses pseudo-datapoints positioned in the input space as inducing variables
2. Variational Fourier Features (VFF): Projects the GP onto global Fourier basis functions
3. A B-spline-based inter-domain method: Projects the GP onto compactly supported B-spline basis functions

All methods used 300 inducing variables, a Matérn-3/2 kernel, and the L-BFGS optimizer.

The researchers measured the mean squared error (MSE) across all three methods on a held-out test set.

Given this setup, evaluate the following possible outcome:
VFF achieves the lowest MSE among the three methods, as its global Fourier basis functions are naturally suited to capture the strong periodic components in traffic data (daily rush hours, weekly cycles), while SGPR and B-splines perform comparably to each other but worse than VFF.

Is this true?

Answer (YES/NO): NO